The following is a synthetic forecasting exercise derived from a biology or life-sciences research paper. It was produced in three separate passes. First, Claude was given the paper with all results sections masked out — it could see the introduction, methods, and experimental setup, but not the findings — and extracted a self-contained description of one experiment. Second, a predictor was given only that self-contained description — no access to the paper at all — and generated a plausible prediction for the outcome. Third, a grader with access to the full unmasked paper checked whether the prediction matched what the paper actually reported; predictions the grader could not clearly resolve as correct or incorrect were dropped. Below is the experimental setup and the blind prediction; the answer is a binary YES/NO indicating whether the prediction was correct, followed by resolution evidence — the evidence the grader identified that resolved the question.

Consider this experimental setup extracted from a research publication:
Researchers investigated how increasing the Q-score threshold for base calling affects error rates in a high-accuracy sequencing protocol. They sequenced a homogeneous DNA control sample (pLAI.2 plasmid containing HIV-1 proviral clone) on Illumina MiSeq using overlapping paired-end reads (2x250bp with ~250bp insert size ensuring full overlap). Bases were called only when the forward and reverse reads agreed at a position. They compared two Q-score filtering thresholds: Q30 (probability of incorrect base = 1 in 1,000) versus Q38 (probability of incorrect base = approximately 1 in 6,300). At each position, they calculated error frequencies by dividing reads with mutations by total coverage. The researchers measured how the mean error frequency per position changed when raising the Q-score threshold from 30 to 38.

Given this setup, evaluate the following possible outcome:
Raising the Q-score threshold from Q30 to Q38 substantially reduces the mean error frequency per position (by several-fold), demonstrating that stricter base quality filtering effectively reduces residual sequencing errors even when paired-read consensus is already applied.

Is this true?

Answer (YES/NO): NO